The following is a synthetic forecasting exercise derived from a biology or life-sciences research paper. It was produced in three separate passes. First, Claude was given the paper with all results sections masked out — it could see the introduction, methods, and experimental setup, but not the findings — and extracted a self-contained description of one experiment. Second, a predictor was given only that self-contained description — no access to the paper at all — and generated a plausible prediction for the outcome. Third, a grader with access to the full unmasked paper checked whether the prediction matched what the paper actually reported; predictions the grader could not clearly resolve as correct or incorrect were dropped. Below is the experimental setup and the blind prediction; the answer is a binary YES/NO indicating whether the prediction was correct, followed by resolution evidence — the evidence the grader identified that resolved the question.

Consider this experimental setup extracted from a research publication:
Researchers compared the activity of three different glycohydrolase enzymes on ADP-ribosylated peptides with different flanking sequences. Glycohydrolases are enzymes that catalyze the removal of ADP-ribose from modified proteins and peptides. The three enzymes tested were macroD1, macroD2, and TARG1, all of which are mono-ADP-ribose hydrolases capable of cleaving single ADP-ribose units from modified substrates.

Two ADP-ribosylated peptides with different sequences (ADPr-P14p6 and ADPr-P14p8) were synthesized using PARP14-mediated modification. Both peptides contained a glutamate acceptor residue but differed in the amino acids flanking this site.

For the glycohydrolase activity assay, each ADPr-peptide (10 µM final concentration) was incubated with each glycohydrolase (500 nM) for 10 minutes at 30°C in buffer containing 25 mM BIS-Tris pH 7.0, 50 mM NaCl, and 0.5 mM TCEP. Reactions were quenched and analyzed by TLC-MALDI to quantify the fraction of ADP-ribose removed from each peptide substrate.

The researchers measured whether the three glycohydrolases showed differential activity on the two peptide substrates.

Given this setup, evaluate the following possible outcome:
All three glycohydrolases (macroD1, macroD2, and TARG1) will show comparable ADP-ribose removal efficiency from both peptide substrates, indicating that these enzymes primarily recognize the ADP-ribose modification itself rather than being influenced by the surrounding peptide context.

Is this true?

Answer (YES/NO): NO